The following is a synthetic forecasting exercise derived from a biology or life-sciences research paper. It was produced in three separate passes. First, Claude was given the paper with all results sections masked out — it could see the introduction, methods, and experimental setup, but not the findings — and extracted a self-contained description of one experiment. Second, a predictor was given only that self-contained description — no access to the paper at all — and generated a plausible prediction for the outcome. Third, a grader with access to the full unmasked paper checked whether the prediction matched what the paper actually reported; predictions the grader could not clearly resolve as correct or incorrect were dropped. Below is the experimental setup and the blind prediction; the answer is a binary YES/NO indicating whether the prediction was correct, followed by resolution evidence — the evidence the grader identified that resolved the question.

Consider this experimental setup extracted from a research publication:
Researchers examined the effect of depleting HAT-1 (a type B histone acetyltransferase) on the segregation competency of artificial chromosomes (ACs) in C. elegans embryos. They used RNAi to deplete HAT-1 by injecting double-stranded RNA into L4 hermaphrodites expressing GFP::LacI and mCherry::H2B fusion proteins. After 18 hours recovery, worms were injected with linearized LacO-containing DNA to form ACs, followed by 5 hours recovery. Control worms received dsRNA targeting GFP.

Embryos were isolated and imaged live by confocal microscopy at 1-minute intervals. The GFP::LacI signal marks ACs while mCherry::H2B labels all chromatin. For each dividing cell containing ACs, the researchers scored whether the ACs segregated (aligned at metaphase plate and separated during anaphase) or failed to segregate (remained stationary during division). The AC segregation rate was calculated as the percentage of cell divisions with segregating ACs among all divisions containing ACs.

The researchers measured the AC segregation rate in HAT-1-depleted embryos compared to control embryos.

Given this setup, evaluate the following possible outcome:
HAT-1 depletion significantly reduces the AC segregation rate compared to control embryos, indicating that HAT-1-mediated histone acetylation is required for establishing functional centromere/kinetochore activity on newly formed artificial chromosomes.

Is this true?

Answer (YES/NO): YES